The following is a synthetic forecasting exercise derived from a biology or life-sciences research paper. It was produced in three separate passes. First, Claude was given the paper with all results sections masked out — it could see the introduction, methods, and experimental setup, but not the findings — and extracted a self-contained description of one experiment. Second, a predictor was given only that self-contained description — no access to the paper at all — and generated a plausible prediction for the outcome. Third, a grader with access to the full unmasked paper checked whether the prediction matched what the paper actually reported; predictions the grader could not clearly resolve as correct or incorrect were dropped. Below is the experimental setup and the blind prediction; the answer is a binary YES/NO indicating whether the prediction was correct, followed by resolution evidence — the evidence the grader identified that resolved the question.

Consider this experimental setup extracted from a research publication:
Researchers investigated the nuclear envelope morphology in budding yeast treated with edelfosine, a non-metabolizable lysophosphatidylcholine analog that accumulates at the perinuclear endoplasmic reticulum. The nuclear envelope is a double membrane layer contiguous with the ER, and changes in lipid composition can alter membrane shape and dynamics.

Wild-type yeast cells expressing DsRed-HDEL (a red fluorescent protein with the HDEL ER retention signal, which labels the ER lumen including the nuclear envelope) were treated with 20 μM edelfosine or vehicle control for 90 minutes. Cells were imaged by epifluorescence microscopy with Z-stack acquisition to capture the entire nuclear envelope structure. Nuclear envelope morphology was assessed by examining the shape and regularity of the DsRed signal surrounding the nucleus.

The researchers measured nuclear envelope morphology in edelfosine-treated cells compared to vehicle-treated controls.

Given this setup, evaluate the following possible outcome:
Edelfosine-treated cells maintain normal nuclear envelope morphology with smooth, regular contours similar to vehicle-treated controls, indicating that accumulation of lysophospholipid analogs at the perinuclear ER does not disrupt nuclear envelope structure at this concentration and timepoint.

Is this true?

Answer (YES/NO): NO